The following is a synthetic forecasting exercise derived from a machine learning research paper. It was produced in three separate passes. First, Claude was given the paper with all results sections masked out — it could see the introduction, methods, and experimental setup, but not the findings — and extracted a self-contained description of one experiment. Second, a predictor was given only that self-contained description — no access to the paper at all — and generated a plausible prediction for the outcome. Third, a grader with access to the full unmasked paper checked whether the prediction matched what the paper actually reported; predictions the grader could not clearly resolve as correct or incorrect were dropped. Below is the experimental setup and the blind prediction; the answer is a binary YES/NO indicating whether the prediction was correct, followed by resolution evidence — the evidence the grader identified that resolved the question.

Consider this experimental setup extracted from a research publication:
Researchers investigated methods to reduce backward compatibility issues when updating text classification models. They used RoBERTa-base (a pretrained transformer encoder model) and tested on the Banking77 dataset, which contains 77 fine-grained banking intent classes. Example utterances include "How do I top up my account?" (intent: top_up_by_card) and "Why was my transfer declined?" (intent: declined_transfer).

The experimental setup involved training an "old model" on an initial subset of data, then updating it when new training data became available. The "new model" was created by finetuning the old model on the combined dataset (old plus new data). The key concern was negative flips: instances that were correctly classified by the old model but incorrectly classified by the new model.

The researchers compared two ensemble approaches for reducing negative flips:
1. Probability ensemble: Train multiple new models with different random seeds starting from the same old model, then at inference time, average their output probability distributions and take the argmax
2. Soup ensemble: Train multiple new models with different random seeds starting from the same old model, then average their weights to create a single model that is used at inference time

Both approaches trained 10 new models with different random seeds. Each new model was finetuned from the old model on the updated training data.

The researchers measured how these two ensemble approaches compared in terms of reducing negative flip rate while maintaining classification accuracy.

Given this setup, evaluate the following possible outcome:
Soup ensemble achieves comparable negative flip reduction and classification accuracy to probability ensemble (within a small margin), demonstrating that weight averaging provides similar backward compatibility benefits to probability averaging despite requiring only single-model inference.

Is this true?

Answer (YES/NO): YES